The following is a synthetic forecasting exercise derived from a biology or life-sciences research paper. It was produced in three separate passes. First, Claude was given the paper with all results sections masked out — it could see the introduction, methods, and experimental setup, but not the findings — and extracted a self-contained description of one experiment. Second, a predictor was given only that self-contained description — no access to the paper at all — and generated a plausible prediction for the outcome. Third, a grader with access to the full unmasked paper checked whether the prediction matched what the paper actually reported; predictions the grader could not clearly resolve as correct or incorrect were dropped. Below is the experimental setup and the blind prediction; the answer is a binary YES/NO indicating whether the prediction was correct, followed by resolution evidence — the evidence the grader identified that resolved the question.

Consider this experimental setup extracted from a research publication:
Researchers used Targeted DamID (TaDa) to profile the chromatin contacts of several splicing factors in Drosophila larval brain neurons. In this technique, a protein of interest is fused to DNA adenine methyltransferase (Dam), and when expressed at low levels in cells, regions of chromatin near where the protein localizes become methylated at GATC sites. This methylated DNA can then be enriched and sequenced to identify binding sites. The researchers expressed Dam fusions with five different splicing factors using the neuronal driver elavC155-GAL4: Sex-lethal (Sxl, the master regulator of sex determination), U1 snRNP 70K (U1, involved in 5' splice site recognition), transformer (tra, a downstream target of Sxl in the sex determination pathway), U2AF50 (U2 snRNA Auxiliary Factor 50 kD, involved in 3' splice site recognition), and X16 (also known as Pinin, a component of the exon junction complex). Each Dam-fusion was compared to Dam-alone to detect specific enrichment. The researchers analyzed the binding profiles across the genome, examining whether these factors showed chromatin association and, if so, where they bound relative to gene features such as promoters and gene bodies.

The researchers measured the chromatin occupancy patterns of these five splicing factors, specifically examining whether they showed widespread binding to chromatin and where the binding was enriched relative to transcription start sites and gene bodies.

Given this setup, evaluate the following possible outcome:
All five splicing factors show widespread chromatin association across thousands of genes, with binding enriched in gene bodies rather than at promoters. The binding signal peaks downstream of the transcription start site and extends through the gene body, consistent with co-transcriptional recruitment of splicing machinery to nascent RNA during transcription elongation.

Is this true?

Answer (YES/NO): NO